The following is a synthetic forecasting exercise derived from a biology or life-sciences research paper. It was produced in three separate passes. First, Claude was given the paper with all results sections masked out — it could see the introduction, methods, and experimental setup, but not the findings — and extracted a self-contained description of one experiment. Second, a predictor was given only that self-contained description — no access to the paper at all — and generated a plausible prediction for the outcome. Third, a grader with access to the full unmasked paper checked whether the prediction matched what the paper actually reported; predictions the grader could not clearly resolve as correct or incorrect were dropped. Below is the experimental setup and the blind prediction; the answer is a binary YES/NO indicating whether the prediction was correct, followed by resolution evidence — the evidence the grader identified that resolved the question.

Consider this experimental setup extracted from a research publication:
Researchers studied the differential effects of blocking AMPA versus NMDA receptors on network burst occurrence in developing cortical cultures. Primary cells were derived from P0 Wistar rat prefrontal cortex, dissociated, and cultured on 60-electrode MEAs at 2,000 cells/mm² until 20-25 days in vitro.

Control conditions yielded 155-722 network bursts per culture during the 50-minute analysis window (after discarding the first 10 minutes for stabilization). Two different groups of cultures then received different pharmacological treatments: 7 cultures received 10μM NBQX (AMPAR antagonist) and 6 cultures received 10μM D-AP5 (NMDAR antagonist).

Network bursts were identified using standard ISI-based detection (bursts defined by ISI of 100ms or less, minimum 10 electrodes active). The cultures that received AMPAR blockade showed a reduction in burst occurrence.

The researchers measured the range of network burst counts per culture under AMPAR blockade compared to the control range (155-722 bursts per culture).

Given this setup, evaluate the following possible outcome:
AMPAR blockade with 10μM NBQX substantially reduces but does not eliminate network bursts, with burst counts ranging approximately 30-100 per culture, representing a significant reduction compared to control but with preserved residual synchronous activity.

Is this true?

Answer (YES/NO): NO